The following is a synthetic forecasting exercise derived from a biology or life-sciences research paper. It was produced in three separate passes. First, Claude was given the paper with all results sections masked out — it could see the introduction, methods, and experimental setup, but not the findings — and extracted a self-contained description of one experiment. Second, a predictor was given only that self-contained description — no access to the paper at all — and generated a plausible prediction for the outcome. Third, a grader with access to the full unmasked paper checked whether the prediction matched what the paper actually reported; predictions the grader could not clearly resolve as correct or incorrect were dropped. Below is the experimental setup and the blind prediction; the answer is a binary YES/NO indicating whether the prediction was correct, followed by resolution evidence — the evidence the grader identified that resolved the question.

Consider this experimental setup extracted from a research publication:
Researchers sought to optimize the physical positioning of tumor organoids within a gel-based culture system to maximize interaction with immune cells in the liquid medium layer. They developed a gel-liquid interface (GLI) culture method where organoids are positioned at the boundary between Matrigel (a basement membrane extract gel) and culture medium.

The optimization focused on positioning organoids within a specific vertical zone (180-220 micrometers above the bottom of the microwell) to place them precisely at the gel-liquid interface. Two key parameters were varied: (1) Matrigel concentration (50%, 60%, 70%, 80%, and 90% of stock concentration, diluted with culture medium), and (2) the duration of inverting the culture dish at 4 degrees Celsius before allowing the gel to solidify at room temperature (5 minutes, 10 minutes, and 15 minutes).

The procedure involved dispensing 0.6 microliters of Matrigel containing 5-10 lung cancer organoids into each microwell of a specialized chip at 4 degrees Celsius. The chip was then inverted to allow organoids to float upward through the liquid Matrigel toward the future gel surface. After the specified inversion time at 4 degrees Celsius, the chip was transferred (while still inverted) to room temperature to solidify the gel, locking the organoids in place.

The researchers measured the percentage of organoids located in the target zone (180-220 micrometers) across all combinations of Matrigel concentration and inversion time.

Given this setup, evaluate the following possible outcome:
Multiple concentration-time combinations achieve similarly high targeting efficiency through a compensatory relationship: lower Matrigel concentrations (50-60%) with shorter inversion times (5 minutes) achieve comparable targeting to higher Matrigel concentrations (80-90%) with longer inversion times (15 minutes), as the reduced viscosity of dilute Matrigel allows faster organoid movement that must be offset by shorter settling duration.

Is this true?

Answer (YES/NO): NO